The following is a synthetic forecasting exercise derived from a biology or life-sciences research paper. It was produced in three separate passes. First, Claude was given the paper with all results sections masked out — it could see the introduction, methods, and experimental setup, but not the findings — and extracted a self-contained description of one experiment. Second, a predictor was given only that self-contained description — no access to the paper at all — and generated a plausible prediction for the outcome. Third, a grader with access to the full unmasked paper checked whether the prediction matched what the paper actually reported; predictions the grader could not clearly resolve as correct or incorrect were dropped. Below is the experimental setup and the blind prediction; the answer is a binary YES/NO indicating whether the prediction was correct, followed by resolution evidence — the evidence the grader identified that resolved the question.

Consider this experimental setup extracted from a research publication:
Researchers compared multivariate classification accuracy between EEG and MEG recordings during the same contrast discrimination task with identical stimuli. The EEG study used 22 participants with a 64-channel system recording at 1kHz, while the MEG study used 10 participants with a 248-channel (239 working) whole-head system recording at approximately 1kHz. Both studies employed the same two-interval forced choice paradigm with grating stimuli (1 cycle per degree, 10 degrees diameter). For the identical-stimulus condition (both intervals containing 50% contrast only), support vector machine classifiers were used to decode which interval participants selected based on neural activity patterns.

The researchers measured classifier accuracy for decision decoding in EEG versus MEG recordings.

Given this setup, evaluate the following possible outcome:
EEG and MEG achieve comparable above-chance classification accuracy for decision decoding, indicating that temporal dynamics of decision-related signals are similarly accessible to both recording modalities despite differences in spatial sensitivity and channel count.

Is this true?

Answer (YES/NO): NO